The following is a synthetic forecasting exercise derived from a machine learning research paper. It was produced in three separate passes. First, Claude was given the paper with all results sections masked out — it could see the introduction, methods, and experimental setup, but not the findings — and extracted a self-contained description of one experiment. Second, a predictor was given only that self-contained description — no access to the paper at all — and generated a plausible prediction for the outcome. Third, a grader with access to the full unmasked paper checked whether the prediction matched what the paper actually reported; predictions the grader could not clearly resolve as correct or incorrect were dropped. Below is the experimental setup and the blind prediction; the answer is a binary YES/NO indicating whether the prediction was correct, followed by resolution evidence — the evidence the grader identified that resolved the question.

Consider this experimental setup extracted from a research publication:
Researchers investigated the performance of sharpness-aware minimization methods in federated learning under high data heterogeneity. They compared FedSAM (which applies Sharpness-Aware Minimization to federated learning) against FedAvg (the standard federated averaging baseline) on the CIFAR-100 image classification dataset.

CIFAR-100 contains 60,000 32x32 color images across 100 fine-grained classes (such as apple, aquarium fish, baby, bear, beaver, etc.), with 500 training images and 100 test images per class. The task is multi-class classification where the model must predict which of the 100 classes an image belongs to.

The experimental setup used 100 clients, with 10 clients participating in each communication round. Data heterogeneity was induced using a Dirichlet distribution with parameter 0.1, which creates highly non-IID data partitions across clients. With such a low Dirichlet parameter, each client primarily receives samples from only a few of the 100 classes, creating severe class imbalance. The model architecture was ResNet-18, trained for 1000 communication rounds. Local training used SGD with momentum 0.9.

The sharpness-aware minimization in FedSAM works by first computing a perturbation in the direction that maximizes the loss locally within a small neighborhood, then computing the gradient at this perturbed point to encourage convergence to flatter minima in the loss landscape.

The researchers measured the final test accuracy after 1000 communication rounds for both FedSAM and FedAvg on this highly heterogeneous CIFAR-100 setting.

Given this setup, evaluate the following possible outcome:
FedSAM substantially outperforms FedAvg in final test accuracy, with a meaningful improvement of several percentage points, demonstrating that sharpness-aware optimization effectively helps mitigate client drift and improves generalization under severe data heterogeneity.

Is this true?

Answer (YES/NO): NO